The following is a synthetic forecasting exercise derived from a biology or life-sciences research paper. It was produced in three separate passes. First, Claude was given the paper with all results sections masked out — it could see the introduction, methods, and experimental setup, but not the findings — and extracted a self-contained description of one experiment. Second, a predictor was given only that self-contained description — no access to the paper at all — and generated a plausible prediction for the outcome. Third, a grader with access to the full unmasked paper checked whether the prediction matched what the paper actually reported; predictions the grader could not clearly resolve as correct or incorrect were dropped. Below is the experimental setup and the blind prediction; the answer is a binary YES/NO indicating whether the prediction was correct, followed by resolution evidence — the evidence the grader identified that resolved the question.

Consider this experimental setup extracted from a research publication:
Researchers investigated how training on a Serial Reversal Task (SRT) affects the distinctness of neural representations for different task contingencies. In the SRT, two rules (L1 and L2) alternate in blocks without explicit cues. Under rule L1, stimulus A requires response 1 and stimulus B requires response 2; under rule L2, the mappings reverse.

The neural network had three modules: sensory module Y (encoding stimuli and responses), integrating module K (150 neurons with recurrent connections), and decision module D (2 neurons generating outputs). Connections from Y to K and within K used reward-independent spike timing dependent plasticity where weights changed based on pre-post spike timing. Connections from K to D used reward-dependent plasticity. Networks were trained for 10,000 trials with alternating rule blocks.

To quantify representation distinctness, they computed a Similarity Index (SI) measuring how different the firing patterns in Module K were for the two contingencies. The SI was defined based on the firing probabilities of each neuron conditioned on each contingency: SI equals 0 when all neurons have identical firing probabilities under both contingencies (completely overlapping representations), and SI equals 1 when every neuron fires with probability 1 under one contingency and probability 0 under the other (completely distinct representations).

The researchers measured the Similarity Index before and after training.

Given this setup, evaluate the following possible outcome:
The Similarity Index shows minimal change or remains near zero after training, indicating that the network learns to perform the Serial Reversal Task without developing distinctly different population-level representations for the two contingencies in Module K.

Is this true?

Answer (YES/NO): NO